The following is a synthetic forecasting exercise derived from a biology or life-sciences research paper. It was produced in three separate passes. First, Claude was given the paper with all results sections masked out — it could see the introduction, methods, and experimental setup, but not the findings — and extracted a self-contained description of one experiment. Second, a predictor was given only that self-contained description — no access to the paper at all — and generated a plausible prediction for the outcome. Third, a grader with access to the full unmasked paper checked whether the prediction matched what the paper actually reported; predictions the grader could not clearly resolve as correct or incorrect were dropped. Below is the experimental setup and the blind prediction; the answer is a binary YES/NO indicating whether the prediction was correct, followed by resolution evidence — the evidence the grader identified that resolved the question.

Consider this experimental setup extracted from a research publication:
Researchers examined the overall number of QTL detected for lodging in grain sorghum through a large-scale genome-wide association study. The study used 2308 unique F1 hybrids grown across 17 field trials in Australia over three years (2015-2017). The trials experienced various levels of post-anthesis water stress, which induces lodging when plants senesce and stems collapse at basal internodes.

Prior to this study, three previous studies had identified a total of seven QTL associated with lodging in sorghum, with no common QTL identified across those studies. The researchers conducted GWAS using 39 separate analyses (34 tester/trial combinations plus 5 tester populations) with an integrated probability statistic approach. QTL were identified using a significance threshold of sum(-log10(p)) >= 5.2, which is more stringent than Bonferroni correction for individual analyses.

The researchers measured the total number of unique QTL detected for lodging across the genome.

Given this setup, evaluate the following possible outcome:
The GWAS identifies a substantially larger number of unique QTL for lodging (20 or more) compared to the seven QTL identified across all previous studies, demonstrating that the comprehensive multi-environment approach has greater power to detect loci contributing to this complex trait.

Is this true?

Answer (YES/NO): YES